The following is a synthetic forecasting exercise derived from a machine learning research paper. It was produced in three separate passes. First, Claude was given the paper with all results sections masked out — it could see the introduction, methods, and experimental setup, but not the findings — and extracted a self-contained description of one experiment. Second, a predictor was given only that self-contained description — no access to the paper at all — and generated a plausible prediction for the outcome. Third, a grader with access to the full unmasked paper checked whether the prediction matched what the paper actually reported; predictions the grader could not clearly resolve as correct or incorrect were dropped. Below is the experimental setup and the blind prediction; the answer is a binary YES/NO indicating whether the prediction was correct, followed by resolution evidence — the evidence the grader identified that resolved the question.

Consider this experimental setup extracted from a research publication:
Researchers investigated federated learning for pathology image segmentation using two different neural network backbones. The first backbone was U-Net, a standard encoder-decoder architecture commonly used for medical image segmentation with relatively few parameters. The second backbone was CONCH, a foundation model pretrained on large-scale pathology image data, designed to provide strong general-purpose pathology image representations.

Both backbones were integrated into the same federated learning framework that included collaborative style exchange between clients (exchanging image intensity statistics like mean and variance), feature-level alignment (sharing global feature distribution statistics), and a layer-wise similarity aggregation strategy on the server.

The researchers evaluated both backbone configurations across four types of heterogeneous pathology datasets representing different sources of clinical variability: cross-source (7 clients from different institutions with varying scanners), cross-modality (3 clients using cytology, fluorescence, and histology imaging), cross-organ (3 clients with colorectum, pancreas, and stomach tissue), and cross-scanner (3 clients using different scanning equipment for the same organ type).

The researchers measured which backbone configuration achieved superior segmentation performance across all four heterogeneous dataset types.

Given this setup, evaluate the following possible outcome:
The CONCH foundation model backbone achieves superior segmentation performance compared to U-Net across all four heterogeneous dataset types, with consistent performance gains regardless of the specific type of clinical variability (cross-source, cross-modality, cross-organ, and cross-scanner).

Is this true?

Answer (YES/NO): NO